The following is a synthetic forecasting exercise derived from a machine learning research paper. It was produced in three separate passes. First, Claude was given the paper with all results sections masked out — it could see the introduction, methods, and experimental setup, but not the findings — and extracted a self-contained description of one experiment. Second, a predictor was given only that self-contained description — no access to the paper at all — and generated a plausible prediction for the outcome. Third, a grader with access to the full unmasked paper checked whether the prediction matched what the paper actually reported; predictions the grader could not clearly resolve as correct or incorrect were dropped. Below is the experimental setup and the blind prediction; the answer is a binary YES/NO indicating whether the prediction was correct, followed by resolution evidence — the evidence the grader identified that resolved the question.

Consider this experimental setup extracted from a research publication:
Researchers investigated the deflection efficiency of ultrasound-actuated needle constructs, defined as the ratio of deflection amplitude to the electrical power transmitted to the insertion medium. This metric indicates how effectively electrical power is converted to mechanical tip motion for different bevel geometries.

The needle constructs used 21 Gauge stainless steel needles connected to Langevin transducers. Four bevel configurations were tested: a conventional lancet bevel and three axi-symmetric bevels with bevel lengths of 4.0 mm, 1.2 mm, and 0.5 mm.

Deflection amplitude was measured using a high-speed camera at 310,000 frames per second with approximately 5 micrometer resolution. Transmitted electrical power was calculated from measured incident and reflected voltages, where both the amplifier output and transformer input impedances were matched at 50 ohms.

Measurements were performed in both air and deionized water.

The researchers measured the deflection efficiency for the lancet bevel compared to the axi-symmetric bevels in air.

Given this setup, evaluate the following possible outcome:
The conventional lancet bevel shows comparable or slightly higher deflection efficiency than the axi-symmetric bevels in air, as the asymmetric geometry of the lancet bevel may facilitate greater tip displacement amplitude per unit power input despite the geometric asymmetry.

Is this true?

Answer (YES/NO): YES